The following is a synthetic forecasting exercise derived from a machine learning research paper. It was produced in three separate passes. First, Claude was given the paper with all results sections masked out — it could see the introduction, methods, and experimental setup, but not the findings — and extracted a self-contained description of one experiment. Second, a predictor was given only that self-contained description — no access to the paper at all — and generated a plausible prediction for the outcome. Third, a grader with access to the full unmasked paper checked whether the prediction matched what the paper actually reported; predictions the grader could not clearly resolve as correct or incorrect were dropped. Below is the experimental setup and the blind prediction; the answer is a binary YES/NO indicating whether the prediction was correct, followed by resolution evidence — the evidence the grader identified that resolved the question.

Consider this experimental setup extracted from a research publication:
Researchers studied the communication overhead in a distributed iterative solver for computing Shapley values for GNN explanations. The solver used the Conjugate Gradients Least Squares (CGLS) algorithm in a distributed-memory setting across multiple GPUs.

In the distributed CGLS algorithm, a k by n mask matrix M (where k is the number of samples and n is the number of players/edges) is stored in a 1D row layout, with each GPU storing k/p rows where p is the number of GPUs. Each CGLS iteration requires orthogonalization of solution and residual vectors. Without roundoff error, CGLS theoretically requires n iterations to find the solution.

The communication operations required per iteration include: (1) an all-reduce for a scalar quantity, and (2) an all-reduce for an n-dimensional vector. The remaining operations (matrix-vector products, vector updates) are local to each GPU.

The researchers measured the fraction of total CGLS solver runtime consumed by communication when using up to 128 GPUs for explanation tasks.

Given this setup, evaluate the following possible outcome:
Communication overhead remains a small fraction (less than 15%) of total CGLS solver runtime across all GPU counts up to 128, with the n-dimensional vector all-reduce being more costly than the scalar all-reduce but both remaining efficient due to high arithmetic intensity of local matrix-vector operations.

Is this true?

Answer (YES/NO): YES